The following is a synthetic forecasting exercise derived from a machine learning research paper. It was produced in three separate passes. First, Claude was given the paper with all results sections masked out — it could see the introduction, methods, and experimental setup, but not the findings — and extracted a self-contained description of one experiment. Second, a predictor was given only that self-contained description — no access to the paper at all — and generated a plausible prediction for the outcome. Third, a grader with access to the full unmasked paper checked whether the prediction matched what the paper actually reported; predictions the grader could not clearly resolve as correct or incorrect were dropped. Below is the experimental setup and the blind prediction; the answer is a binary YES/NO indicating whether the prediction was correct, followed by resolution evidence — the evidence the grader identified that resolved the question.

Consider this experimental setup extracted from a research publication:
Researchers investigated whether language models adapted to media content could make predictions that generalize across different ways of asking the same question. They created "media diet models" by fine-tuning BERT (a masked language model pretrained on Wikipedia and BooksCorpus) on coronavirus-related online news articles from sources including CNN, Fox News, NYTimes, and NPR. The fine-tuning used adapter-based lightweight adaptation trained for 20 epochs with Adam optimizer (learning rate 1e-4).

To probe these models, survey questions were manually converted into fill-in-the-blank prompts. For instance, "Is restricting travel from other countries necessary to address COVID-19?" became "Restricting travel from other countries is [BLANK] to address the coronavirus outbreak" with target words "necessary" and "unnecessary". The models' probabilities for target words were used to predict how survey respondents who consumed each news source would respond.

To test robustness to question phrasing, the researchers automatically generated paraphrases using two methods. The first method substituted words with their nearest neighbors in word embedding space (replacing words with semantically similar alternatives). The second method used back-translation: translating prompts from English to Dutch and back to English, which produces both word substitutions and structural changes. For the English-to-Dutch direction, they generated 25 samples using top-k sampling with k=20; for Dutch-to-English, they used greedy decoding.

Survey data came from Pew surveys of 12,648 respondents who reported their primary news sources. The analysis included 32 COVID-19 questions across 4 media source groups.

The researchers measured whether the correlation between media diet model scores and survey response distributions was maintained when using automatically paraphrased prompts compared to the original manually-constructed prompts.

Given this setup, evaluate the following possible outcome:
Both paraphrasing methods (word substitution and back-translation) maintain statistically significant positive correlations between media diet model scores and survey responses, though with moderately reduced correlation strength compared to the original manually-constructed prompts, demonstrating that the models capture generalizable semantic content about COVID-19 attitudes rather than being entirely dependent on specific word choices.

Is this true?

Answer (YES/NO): NO